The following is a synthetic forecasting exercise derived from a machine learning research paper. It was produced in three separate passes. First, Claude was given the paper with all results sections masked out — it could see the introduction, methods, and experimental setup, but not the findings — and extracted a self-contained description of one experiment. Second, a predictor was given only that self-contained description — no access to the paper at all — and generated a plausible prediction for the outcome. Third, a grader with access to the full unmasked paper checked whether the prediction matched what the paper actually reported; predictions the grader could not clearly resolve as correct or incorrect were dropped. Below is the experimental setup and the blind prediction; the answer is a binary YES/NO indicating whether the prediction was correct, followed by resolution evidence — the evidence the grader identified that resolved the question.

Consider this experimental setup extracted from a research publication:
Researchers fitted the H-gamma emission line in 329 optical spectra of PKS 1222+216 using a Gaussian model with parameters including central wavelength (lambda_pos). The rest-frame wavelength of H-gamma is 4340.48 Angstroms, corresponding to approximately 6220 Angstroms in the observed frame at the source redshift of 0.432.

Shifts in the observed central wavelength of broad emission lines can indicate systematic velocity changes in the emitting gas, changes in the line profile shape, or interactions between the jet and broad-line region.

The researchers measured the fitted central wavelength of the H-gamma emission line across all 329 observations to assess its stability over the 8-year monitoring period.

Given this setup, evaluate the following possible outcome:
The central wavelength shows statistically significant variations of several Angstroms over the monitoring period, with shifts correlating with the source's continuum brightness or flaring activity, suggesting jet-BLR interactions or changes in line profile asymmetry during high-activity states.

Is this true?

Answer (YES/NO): NO